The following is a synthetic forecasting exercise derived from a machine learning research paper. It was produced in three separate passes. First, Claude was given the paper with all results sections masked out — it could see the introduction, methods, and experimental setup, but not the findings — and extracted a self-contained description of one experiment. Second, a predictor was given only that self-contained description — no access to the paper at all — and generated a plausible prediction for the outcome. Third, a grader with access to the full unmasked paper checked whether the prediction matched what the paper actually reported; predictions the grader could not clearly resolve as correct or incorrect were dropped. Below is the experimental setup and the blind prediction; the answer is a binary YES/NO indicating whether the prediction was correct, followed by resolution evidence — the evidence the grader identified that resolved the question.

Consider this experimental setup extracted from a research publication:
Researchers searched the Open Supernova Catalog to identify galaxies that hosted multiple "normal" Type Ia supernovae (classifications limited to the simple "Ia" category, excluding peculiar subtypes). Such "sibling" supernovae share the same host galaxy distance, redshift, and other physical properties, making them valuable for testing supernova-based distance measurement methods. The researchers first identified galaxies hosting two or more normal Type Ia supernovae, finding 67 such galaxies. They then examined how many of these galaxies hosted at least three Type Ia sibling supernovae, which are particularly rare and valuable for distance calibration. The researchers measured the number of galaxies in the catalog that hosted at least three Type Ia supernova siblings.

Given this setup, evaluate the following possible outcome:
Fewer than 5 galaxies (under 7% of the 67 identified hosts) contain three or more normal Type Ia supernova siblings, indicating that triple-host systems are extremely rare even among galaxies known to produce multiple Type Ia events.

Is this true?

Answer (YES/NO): NO